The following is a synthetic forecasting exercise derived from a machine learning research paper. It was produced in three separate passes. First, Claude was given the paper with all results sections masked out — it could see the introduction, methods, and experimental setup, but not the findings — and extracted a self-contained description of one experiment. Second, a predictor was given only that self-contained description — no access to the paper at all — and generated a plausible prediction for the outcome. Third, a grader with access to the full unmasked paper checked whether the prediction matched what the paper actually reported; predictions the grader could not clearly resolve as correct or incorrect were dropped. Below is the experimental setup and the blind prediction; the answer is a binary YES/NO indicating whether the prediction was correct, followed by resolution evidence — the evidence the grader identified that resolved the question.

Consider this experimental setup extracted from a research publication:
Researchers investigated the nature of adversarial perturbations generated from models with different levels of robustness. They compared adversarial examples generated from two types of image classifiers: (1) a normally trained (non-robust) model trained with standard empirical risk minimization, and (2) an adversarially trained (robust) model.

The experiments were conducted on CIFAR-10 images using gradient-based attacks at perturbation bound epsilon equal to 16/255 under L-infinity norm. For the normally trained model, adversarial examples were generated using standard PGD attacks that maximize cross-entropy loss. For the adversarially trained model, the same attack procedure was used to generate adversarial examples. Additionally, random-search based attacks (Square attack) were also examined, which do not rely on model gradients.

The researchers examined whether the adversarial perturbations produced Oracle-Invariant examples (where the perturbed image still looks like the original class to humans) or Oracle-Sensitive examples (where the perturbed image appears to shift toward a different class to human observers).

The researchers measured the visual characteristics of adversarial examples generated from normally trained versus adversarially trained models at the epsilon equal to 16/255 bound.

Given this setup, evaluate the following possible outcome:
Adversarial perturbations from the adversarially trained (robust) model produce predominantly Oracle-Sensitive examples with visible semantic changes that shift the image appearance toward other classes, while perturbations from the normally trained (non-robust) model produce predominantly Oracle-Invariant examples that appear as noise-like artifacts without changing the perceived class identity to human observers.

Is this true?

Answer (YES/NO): YES